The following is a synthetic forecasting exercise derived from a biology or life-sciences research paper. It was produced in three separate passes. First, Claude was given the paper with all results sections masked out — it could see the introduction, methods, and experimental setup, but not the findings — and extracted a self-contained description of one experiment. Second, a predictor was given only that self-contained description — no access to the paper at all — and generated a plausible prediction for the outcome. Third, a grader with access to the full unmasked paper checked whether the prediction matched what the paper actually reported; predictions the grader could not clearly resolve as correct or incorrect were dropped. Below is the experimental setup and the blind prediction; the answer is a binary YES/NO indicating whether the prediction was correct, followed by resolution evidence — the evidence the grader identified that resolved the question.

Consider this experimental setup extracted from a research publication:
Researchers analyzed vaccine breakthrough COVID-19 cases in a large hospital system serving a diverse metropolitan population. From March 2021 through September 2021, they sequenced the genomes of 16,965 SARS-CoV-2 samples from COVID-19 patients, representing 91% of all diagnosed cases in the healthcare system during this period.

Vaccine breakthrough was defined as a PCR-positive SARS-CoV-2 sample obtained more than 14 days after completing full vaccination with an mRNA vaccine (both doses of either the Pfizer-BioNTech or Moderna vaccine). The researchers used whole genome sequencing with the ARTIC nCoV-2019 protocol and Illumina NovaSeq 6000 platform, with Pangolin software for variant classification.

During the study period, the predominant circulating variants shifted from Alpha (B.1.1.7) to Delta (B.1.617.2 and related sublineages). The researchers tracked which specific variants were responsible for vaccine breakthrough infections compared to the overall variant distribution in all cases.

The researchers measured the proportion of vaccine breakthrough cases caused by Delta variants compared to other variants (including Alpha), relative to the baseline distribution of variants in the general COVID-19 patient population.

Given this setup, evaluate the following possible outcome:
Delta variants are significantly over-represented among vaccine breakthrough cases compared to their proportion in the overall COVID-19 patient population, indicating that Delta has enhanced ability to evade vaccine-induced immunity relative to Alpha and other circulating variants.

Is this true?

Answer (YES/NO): YES